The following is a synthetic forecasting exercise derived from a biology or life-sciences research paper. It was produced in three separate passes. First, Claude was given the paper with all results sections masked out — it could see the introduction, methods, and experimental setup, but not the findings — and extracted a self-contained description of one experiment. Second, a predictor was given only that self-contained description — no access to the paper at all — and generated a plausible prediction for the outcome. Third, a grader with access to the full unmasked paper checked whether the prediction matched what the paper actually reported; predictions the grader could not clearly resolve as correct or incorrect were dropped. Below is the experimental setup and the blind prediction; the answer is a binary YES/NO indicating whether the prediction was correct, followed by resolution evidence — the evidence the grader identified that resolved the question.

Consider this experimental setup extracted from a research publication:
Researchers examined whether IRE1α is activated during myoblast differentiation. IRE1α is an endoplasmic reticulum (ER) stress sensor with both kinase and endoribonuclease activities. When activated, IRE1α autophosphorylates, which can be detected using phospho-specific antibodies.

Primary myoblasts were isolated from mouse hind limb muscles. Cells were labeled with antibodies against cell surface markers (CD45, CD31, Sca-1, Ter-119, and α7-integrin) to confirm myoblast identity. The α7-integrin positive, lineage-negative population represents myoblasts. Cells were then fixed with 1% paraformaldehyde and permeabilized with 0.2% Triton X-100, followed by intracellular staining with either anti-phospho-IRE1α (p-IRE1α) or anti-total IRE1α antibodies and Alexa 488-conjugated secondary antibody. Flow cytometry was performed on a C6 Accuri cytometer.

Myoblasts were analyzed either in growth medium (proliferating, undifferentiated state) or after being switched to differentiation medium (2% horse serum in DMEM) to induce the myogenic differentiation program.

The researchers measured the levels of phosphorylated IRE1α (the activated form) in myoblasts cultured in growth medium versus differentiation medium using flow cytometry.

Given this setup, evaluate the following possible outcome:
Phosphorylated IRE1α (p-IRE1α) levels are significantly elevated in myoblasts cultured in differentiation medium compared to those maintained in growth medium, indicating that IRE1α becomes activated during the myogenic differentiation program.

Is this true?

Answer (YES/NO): NO